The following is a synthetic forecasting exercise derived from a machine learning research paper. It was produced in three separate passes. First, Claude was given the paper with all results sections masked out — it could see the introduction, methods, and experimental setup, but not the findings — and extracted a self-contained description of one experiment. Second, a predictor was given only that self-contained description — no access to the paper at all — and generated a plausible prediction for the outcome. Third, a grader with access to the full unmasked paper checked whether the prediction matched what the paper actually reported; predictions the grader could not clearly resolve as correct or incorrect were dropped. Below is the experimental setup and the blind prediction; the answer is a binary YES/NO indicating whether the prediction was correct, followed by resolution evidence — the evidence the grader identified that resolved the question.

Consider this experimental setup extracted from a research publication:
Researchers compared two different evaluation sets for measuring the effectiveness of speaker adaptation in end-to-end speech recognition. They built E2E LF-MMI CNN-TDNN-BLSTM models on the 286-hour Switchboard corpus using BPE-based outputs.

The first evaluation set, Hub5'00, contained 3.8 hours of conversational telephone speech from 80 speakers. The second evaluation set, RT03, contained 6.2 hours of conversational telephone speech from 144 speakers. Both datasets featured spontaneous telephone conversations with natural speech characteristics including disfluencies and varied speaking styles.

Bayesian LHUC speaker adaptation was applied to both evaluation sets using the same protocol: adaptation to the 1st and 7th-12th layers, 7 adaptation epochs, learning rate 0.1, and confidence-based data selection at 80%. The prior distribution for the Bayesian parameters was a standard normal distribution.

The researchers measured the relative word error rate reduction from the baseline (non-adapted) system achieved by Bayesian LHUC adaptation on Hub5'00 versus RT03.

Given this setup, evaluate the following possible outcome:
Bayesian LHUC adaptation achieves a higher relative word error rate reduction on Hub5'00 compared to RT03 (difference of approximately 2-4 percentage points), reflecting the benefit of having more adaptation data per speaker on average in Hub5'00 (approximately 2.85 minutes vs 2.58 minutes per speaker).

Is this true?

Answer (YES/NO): NO